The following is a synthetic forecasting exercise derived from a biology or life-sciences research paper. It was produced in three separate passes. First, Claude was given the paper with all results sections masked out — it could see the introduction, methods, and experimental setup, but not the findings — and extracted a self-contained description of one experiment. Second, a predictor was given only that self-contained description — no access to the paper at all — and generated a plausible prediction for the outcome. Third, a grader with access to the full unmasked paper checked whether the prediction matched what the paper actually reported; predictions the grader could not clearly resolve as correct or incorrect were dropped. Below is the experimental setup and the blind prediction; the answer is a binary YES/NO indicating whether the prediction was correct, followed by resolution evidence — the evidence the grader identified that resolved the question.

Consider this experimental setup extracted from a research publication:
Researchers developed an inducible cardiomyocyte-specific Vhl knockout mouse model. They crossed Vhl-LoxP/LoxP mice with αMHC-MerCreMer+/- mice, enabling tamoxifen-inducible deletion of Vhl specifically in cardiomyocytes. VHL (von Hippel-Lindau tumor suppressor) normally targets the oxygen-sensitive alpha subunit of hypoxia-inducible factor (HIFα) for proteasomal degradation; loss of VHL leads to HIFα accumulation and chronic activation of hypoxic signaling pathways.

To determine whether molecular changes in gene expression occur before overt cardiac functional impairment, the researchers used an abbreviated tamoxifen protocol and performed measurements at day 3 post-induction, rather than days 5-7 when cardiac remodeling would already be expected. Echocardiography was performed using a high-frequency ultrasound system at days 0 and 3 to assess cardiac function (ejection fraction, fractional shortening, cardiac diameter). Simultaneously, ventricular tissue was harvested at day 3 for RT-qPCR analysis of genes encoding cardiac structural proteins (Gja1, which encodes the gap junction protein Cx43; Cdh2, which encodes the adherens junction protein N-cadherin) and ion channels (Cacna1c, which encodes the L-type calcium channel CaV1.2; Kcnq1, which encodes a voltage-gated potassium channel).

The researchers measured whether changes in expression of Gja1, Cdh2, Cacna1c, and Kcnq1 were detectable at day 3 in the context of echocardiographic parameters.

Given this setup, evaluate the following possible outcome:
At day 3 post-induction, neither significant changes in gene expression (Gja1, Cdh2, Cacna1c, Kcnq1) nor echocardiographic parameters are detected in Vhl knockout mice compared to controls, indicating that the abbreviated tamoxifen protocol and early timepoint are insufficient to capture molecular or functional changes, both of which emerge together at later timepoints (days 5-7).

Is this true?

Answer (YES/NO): NO